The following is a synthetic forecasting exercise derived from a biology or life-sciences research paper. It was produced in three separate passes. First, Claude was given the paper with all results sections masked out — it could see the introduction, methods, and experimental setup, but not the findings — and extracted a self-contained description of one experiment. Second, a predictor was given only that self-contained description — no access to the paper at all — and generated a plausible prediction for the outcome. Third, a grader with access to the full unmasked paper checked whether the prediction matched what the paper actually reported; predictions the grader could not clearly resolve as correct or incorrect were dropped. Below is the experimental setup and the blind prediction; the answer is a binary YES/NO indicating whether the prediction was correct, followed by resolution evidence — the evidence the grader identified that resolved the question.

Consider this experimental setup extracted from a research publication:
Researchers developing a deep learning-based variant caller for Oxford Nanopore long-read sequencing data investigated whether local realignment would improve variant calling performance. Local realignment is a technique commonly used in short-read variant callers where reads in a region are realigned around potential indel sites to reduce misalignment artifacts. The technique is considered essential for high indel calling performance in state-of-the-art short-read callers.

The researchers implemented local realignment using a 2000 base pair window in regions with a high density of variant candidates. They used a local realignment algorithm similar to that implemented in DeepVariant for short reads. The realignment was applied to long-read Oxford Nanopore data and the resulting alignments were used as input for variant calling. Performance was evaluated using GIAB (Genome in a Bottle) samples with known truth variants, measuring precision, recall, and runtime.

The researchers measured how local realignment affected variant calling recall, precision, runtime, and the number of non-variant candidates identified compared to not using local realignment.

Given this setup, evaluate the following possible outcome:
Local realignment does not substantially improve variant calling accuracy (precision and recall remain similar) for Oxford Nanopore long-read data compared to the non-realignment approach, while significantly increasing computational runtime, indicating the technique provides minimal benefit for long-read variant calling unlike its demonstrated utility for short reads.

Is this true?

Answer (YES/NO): NO